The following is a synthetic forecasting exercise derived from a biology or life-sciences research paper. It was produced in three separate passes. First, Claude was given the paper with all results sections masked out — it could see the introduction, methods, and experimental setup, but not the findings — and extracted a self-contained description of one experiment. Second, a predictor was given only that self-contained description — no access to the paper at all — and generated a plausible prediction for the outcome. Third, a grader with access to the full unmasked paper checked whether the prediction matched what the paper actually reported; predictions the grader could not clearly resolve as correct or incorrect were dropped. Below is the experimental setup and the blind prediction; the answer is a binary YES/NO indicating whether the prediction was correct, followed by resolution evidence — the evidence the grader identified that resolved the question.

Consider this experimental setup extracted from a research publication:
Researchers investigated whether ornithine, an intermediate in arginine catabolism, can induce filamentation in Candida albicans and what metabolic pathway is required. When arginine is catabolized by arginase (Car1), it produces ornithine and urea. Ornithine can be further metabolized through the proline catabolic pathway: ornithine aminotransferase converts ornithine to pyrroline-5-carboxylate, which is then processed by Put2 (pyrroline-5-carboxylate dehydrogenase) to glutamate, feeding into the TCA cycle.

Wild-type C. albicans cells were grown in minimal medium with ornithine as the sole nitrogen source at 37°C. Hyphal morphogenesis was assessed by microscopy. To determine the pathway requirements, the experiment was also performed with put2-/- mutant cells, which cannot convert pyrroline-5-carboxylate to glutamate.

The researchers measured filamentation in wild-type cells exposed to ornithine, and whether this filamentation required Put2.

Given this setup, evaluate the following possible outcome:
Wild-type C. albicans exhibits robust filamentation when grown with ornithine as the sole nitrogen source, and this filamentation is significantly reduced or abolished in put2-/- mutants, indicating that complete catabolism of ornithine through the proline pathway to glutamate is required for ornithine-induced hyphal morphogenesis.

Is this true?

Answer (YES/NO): YES